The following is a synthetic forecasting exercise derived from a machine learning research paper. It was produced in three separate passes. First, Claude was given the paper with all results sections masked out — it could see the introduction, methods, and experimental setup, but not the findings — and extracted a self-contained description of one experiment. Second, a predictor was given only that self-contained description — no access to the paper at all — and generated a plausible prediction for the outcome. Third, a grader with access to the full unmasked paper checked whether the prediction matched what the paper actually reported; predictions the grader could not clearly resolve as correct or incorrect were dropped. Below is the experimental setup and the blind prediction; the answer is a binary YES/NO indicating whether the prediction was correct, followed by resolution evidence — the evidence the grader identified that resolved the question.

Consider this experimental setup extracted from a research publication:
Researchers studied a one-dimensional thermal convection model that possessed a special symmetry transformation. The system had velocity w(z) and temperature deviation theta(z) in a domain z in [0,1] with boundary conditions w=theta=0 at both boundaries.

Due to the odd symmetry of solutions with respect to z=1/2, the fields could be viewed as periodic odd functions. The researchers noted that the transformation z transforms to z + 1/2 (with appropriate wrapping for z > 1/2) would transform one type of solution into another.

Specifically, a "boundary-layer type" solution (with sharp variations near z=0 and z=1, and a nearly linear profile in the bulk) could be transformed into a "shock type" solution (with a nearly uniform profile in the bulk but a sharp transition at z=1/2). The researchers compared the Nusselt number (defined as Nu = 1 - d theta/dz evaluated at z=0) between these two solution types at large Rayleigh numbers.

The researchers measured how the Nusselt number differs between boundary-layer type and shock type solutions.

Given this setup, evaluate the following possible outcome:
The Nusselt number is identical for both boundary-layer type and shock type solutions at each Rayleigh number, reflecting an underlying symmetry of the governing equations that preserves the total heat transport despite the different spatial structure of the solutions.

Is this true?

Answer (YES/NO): NO